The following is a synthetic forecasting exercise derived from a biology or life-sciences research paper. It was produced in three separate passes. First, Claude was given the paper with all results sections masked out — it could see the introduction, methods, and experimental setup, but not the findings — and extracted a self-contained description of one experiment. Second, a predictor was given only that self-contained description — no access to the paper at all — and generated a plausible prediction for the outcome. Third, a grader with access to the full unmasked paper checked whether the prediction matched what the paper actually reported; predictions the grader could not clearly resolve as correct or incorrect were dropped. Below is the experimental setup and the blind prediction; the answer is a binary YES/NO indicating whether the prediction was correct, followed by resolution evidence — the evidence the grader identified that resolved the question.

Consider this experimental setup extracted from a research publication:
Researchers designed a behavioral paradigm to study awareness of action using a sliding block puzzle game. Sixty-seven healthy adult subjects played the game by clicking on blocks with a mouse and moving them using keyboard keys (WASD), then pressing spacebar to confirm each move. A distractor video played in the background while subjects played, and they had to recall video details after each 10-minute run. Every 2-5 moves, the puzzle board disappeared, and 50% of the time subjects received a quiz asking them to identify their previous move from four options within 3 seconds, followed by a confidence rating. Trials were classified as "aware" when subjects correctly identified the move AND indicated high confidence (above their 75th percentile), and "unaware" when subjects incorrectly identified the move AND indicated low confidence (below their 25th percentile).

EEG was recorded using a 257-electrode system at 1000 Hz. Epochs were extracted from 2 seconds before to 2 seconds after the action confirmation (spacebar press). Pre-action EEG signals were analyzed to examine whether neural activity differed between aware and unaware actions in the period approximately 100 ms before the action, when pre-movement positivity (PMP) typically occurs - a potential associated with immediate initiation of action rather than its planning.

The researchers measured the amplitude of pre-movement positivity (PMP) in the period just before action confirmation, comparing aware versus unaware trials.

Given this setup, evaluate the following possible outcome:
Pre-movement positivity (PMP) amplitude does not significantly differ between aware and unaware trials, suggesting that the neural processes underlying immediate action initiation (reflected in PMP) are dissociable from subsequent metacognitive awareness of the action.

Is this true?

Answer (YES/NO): NO